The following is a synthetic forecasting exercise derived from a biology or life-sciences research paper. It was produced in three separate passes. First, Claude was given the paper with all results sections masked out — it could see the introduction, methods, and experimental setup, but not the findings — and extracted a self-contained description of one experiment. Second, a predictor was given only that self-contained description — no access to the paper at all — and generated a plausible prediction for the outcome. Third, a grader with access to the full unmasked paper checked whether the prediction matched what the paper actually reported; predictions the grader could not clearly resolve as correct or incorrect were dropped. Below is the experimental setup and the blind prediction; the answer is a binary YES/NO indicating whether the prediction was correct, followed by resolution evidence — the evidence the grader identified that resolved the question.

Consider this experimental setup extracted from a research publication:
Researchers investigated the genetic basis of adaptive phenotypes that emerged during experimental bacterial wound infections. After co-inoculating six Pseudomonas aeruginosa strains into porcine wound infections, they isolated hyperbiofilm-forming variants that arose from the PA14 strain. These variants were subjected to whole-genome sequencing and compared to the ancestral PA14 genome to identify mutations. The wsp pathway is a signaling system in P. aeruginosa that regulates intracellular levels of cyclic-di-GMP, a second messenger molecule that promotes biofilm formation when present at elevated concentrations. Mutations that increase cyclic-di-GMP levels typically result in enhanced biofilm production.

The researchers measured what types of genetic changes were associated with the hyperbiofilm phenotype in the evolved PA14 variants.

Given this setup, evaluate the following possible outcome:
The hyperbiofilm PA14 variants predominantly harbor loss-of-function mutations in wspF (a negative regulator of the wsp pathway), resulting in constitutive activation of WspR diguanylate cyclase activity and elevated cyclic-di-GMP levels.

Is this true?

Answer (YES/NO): NO